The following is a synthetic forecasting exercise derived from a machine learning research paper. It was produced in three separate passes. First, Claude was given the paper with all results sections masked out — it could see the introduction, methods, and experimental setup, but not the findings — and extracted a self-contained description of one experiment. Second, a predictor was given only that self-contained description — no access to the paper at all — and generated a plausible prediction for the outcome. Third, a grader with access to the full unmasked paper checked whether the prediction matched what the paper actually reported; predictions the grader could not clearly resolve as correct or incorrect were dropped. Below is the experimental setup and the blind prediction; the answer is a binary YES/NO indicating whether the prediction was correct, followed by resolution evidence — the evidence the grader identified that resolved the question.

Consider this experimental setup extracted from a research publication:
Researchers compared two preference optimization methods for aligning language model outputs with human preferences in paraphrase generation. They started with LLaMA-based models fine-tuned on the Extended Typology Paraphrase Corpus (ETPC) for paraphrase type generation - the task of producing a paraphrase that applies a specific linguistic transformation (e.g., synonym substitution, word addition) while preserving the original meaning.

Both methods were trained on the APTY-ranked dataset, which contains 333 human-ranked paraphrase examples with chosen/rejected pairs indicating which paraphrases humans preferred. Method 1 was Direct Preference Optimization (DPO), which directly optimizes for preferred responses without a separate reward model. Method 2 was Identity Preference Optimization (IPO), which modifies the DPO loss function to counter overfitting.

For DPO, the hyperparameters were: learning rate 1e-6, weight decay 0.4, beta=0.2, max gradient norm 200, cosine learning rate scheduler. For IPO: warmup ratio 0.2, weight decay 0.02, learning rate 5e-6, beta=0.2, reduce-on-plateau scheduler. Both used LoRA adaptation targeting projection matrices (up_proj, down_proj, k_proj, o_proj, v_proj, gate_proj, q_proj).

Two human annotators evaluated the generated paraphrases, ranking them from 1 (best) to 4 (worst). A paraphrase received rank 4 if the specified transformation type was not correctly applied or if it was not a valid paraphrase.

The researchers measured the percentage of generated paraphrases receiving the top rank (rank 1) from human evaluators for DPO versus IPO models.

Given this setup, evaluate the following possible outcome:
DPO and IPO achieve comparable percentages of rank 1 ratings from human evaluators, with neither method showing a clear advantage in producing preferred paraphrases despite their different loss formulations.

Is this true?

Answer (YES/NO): NO